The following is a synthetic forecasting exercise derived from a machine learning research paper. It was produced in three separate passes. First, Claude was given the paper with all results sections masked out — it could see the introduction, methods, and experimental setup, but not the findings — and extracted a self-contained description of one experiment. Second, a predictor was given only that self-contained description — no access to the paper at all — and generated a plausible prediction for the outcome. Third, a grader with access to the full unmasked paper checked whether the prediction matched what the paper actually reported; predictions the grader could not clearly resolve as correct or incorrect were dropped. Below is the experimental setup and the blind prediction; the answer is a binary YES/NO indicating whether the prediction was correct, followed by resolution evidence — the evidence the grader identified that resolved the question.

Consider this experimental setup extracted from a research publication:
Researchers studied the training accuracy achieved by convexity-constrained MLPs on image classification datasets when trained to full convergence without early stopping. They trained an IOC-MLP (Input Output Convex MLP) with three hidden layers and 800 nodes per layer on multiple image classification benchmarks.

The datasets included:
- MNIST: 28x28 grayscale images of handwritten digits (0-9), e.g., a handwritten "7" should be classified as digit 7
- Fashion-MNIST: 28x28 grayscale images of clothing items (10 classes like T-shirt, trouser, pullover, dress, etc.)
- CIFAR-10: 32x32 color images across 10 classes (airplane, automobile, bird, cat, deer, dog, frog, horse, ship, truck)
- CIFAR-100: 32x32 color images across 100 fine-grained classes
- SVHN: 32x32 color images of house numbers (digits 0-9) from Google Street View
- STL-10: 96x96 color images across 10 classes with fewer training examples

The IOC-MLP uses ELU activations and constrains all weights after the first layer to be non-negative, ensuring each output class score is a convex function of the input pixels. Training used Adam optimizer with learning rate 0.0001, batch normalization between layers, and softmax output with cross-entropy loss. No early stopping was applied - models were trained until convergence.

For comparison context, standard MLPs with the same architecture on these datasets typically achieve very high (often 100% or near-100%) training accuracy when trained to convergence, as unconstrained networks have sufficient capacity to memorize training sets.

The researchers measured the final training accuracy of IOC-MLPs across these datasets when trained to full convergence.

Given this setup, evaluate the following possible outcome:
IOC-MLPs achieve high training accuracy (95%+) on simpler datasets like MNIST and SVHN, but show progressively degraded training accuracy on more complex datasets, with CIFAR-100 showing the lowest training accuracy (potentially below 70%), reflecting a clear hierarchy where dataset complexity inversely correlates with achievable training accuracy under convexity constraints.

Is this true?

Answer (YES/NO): NO